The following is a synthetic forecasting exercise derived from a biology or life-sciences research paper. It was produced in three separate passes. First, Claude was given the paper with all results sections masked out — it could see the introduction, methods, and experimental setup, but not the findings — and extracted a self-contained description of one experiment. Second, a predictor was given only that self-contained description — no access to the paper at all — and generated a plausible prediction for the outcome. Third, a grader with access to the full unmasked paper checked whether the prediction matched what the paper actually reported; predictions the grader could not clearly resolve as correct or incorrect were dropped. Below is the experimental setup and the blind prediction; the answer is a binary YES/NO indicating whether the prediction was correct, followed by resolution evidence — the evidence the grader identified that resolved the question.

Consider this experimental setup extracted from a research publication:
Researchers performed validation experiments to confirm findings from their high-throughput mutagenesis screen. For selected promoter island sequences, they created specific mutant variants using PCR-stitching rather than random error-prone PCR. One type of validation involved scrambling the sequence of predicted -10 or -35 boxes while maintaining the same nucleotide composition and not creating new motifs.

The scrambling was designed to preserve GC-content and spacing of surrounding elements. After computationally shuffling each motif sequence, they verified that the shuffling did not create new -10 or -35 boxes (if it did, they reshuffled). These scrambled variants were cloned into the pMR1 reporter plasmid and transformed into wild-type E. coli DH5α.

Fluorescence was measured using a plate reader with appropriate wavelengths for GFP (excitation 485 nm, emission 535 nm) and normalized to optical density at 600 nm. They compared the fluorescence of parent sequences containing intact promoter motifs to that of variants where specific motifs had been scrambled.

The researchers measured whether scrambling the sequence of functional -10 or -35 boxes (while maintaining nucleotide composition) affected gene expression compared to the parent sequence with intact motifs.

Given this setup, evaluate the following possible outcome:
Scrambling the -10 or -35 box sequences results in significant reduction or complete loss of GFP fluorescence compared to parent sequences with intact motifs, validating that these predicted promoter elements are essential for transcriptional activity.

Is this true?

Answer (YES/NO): YES